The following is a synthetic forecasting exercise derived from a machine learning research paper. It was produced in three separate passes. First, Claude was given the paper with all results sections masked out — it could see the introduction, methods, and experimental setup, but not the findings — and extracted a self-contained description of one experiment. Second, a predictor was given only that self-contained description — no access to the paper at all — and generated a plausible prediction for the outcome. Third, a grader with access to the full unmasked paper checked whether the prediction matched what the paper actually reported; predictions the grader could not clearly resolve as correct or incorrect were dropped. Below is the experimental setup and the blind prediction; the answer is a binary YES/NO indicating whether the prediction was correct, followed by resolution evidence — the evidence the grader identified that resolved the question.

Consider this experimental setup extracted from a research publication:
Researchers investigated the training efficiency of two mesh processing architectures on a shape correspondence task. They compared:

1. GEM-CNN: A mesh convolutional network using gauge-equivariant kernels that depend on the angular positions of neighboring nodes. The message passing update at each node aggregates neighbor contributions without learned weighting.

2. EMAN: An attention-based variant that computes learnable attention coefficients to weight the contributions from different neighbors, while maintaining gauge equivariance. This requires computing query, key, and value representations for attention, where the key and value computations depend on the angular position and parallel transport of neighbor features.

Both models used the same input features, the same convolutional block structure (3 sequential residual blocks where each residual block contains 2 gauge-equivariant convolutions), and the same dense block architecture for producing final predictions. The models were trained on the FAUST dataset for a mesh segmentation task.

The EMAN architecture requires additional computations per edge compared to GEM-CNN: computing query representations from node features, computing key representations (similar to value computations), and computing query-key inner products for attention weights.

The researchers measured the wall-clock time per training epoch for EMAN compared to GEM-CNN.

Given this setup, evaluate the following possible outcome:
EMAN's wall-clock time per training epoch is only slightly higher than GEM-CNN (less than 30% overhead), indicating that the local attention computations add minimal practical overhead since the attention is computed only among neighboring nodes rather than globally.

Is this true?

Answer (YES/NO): NO